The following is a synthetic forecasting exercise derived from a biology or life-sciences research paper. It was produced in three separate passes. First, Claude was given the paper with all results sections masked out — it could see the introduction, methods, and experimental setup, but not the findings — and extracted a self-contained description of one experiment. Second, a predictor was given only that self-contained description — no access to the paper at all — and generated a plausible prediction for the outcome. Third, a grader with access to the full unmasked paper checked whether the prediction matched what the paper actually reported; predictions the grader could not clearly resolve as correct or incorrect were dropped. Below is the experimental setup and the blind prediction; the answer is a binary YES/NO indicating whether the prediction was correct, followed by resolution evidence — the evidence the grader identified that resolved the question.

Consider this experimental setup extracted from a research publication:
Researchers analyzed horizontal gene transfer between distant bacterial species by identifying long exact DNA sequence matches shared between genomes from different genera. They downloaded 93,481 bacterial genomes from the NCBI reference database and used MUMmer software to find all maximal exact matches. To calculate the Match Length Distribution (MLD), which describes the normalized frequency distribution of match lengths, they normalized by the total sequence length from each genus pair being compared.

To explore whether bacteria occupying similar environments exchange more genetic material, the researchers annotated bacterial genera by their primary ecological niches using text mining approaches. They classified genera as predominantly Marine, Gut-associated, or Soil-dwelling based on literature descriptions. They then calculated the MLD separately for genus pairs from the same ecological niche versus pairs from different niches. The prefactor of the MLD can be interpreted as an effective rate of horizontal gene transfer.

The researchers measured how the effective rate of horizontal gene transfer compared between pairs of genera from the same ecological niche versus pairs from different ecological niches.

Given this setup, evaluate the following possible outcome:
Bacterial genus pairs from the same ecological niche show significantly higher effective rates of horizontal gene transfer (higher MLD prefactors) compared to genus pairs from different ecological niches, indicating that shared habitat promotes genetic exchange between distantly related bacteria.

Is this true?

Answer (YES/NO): YES